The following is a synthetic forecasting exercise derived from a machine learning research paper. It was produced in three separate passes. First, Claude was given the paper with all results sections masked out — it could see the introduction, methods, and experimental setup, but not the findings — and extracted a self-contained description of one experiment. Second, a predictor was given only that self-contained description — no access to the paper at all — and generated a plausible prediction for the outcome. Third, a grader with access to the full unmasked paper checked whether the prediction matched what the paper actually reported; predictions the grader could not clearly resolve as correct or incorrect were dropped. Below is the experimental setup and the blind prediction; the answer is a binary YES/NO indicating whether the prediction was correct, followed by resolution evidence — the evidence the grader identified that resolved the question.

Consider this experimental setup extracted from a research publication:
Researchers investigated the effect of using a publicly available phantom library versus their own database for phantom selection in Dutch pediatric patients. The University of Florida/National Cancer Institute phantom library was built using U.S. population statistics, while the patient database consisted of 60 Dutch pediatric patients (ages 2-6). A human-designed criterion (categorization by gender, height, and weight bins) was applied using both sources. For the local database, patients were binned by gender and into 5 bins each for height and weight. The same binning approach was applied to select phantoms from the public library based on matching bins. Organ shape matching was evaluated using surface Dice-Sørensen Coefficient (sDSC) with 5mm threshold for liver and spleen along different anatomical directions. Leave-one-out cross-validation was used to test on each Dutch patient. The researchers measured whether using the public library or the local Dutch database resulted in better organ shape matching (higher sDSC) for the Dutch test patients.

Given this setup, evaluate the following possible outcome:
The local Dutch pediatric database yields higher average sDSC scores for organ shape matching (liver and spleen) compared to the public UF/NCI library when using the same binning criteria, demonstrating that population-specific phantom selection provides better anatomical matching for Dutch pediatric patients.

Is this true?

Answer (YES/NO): NO